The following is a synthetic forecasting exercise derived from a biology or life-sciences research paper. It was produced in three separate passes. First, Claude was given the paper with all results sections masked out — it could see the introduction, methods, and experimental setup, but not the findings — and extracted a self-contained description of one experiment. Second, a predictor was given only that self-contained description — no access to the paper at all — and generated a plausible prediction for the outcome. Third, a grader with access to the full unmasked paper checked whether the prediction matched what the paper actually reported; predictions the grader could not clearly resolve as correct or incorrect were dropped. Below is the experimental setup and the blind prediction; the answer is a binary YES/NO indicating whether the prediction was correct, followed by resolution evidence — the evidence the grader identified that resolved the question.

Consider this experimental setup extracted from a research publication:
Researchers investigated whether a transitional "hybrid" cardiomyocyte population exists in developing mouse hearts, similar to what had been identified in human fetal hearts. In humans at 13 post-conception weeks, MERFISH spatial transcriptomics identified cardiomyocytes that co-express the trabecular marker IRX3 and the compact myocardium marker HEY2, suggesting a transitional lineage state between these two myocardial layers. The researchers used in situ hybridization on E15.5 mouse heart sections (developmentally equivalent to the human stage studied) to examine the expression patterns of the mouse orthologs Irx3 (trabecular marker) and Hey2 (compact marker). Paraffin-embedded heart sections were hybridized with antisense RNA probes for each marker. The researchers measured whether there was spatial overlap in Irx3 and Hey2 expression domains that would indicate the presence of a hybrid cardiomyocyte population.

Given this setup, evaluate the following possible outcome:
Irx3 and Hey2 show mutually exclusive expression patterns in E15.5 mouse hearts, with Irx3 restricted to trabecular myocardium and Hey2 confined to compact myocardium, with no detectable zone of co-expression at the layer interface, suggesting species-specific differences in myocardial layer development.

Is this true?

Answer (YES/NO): NO